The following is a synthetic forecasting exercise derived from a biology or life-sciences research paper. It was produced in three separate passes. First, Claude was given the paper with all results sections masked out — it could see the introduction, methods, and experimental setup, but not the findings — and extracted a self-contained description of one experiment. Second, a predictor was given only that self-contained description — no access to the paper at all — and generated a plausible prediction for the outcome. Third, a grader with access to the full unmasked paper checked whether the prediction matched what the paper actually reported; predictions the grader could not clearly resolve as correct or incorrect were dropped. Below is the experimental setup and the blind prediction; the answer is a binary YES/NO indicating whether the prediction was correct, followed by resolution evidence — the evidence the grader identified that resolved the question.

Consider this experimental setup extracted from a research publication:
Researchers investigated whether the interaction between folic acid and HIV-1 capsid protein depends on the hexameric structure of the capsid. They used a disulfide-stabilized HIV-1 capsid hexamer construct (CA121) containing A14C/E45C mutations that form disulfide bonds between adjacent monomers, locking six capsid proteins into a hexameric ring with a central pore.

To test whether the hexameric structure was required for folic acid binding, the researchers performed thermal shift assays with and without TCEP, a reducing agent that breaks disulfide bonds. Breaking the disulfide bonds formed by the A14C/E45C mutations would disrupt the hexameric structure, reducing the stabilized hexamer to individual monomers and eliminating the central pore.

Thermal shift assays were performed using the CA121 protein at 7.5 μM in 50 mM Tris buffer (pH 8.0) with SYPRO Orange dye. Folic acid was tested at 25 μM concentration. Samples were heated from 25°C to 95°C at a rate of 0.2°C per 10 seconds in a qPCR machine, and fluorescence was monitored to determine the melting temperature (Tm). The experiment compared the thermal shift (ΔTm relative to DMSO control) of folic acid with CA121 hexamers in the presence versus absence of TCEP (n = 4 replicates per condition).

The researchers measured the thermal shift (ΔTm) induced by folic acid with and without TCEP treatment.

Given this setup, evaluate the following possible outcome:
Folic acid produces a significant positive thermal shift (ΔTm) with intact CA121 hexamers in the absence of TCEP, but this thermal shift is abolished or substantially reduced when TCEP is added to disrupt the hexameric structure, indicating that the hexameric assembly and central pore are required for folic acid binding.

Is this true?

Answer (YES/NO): YES